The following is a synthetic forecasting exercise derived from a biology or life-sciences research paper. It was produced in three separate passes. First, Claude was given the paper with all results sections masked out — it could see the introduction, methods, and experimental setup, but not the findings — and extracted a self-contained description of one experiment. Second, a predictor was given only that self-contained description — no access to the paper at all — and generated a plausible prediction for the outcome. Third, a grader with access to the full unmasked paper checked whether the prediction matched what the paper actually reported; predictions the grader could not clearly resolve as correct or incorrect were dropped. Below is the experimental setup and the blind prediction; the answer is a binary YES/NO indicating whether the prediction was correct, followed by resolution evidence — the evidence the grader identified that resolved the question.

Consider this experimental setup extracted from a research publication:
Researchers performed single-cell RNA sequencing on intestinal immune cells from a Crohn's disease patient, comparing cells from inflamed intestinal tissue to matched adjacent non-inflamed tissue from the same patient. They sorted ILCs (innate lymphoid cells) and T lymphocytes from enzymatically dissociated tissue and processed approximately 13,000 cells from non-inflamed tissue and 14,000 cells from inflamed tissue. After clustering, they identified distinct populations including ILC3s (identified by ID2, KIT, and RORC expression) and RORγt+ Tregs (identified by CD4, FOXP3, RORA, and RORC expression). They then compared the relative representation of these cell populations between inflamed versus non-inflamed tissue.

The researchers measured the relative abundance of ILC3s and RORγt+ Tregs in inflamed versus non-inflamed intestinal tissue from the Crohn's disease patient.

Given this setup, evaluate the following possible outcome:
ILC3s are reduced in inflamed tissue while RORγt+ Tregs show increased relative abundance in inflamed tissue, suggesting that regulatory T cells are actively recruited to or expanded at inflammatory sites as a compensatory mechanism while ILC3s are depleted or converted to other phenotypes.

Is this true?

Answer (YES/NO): NO